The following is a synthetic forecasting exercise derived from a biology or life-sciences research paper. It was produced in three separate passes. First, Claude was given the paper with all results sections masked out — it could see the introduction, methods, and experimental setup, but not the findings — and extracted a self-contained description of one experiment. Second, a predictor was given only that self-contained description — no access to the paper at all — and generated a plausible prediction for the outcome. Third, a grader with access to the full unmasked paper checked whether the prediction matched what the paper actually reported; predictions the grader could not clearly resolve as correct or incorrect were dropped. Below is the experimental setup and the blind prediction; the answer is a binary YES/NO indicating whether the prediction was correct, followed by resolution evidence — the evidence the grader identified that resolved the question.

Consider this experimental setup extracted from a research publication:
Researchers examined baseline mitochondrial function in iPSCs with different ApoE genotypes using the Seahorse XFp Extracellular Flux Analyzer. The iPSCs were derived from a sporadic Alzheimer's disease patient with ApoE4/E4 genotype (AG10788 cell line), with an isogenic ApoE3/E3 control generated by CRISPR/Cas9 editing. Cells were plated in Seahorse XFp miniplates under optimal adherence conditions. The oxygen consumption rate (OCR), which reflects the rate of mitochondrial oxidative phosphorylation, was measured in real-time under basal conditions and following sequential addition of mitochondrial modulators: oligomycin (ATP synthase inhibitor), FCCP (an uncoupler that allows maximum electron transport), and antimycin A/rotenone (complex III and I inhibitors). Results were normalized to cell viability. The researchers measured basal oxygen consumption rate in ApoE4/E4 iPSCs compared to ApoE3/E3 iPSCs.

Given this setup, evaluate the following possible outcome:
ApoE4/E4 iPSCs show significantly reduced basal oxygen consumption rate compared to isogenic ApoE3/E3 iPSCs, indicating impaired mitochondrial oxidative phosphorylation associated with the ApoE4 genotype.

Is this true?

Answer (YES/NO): NO